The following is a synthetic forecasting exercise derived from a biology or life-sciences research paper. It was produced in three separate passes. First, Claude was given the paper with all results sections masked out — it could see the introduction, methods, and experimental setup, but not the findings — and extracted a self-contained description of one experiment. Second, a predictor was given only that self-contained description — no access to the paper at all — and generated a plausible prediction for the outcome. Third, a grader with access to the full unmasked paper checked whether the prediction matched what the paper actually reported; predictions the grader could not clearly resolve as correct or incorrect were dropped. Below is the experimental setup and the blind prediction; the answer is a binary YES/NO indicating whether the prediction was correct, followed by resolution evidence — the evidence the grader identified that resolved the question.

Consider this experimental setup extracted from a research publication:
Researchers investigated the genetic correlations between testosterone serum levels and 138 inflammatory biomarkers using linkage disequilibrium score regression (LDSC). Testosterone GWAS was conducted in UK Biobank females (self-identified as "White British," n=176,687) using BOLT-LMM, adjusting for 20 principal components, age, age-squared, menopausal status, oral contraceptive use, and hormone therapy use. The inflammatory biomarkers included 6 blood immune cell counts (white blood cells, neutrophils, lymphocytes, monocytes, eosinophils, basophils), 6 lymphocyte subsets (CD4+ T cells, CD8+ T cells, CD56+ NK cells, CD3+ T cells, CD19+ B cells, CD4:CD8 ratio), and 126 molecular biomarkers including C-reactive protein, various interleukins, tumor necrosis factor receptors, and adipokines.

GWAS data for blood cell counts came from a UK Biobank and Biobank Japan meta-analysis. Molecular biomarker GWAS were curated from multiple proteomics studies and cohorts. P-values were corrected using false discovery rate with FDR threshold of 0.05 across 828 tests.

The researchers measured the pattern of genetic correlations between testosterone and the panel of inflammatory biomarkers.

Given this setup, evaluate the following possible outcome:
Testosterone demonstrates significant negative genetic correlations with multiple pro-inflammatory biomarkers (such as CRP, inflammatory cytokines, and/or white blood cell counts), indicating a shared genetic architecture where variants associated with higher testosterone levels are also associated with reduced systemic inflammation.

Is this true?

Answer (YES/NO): NO